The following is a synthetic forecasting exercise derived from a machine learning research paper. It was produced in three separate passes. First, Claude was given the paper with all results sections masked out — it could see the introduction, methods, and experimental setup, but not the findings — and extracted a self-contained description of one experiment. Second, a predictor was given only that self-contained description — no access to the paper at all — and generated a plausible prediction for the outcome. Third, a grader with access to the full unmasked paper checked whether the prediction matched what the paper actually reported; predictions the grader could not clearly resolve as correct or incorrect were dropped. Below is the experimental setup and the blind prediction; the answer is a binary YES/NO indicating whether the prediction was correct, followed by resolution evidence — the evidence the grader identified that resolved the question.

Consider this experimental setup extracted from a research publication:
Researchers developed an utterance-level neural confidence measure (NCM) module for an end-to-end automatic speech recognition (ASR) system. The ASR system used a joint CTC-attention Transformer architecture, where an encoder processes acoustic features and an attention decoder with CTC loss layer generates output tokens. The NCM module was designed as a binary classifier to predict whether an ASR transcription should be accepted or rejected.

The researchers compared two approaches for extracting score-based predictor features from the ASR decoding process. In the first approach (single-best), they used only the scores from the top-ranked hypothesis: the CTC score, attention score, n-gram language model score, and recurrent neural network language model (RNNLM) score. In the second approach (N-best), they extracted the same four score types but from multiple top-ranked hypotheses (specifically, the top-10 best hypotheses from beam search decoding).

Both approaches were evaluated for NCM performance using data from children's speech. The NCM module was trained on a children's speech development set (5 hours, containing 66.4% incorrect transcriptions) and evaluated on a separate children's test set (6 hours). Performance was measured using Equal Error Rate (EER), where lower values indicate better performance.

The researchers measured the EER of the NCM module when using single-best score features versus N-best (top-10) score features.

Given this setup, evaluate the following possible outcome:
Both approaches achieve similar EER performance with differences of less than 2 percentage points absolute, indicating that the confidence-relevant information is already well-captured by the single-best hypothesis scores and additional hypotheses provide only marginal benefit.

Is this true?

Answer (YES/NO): NO